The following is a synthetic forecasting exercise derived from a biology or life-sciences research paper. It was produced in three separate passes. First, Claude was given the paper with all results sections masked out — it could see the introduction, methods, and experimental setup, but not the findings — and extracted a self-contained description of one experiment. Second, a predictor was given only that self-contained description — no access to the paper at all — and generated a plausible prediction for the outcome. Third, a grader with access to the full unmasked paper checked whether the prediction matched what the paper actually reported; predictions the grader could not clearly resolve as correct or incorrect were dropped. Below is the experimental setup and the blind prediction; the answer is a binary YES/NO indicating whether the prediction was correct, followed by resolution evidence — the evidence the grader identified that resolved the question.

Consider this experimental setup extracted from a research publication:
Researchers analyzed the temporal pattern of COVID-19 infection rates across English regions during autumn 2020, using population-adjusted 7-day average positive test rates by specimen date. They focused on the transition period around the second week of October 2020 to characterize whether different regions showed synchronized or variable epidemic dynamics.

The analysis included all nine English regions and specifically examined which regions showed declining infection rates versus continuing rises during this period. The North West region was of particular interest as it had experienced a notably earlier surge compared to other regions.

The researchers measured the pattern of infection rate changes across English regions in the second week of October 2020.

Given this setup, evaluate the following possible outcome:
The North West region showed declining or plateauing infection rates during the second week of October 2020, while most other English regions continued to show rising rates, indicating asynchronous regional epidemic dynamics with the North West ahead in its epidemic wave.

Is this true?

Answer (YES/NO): NO